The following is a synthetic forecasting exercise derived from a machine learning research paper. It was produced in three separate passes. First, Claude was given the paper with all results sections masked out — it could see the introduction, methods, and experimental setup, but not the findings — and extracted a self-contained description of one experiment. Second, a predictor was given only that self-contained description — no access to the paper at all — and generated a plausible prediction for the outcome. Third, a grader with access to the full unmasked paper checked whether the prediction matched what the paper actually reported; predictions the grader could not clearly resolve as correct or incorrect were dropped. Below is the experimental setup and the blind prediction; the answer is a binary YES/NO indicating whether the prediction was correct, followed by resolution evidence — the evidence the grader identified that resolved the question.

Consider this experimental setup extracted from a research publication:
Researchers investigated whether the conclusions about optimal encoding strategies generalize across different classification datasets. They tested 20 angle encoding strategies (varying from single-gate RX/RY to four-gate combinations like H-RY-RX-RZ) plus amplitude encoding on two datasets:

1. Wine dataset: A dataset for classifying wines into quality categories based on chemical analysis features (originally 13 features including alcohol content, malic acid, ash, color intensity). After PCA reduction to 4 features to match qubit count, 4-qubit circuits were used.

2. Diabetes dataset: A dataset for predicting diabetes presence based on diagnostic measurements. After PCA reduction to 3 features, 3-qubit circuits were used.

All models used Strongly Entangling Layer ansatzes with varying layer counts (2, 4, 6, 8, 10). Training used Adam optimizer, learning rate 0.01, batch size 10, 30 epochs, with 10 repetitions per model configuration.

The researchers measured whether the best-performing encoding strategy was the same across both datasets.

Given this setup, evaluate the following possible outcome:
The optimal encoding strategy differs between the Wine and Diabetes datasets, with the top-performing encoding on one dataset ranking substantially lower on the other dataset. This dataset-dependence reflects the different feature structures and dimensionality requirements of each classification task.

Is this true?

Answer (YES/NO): YES